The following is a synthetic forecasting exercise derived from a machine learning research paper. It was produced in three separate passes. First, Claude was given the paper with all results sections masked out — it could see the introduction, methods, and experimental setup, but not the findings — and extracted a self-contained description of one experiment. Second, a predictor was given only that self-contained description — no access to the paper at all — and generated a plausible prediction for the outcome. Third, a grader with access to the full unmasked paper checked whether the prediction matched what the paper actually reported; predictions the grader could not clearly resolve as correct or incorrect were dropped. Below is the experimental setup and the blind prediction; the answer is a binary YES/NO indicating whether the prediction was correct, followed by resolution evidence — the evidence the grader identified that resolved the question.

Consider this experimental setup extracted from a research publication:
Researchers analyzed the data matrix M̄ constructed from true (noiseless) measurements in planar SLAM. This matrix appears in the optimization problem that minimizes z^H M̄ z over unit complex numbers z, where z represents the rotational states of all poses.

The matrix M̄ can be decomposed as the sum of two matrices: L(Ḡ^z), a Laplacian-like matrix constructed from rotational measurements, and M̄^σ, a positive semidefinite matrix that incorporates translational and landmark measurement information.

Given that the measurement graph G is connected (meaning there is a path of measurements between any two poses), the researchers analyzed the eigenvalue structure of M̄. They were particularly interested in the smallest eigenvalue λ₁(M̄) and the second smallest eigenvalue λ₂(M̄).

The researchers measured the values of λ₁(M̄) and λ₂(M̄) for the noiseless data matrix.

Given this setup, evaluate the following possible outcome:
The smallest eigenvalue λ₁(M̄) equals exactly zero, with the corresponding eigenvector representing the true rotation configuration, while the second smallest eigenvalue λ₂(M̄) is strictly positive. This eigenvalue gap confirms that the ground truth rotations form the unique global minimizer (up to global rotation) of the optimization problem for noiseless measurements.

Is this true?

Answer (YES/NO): YES